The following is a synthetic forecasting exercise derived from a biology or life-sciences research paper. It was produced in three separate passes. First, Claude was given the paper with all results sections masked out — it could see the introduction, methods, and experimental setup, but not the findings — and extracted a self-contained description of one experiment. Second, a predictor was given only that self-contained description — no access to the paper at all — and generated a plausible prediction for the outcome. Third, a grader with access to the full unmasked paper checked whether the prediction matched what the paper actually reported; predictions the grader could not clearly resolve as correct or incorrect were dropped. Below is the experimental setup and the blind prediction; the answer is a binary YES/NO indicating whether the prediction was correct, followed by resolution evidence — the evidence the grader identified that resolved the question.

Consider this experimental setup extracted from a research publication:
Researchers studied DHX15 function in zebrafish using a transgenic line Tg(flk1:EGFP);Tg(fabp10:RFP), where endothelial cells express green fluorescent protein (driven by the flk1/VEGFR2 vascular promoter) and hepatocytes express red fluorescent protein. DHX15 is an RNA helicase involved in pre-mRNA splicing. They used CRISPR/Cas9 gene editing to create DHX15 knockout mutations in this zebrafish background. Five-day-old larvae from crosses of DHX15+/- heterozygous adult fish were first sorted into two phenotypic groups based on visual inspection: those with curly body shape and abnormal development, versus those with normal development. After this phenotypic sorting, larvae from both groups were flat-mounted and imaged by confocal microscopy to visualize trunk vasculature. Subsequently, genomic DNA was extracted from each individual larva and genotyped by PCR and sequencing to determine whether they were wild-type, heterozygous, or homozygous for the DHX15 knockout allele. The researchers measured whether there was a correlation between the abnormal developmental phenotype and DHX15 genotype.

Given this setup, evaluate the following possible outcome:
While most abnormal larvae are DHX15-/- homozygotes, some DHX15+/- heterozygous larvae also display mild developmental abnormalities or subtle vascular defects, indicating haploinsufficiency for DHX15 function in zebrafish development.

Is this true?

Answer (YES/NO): NO